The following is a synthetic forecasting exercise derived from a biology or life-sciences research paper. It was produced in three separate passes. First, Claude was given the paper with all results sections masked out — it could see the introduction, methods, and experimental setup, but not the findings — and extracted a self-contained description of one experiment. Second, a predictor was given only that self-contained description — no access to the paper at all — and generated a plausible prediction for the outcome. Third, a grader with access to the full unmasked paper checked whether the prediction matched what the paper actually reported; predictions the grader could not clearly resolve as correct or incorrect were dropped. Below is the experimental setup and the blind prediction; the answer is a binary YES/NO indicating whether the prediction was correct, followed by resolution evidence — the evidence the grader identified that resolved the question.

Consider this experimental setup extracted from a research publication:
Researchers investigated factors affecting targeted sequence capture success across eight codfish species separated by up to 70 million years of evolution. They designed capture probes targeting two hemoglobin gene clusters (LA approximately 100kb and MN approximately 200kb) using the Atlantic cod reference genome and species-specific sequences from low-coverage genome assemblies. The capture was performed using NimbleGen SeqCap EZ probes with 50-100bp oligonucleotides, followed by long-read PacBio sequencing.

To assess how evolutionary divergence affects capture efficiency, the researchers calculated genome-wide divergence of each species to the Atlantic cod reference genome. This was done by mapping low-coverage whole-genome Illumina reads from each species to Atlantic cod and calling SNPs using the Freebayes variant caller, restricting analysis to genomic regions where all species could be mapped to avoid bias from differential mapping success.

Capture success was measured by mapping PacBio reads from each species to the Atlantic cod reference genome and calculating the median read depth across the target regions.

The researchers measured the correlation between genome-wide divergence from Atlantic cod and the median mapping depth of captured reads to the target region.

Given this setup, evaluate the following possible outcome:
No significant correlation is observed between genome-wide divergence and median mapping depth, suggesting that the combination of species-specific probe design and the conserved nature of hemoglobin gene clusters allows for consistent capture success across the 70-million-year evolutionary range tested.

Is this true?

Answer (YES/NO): NO